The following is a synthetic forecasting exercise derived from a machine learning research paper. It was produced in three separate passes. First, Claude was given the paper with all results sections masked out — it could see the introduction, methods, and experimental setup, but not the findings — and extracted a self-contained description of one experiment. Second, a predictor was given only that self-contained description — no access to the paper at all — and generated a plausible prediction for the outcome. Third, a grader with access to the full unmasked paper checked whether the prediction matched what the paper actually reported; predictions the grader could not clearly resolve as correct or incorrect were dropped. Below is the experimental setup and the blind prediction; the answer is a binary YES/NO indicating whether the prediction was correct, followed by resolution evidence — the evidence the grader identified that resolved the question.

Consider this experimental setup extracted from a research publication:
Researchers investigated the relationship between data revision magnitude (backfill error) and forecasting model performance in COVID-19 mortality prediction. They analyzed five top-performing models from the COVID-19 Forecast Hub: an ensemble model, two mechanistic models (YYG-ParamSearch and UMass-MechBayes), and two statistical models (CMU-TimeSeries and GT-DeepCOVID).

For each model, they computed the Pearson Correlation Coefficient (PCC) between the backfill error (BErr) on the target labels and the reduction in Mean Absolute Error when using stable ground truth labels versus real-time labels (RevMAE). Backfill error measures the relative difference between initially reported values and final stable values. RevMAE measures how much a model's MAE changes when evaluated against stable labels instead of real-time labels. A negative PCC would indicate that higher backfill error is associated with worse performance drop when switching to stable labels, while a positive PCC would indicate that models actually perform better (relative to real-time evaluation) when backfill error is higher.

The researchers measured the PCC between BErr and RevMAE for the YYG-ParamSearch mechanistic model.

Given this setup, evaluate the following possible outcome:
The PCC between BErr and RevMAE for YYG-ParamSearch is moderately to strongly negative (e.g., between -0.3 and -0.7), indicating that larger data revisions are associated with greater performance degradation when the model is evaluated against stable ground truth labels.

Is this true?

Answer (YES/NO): NO